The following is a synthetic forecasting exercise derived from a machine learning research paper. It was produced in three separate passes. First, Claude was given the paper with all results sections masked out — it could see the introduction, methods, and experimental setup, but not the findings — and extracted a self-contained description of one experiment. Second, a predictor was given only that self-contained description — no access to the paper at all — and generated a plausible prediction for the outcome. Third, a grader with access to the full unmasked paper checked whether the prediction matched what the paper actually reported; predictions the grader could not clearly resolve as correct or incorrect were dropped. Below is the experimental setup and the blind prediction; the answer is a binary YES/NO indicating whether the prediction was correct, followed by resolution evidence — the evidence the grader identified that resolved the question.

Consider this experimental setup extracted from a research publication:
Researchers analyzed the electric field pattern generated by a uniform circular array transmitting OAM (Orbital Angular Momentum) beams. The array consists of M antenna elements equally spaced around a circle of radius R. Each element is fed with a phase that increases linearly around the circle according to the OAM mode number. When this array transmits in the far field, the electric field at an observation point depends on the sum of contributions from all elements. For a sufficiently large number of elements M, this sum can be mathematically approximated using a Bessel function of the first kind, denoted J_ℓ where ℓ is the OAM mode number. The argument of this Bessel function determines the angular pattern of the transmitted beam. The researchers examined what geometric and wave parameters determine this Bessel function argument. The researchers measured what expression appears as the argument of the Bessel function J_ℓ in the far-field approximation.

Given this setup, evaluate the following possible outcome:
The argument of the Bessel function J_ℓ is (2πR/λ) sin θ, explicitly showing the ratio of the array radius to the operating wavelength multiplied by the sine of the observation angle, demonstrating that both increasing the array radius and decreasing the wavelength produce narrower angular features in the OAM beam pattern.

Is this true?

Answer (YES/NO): YES